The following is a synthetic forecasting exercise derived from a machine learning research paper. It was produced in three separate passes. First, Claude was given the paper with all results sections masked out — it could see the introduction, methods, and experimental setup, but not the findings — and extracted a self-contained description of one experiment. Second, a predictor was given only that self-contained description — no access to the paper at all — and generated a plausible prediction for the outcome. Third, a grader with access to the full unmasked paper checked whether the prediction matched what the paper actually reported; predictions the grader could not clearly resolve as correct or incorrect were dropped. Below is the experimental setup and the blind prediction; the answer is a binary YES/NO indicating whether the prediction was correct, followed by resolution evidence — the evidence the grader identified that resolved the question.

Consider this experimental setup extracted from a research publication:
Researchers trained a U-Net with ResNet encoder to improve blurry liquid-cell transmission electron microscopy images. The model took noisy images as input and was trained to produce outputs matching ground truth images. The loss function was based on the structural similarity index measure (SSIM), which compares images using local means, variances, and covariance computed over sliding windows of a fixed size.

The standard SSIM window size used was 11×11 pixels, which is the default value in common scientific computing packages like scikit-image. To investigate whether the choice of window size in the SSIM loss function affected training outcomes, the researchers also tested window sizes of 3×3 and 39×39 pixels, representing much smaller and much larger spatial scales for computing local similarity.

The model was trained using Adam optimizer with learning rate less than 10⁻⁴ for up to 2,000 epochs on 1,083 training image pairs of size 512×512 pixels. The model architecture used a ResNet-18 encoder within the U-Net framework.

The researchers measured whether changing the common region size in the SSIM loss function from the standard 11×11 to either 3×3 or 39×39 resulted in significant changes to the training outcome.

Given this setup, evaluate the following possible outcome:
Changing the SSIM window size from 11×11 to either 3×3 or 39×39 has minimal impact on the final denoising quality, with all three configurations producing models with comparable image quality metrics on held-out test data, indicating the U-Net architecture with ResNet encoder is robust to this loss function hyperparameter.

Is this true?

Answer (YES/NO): YES